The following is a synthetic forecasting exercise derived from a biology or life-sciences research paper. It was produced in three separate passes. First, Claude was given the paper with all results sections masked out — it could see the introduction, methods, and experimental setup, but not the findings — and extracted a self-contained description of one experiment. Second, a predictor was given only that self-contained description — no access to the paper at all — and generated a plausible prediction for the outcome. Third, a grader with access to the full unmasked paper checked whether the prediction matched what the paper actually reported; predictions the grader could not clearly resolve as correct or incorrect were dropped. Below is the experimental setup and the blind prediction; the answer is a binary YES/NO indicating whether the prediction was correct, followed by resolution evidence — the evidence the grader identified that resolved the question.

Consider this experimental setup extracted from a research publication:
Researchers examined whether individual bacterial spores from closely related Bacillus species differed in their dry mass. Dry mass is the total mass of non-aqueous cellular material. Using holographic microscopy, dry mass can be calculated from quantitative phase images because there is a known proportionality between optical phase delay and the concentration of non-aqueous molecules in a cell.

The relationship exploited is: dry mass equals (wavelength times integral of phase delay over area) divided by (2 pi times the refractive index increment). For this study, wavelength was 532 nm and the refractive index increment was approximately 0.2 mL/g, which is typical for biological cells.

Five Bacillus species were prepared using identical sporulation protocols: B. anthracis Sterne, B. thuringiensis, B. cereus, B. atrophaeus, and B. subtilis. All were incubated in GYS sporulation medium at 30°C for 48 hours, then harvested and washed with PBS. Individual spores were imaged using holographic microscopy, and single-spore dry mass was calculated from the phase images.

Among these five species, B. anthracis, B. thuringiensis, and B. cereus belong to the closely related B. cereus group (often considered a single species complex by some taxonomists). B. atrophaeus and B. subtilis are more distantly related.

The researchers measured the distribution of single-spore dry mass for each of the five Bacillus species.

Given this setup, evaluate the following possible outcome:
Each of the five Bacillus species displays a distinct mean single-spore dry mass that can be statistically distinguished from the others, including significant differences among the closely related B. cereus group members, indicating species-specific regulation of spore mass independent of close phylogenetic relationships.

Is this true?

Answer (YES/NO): NO